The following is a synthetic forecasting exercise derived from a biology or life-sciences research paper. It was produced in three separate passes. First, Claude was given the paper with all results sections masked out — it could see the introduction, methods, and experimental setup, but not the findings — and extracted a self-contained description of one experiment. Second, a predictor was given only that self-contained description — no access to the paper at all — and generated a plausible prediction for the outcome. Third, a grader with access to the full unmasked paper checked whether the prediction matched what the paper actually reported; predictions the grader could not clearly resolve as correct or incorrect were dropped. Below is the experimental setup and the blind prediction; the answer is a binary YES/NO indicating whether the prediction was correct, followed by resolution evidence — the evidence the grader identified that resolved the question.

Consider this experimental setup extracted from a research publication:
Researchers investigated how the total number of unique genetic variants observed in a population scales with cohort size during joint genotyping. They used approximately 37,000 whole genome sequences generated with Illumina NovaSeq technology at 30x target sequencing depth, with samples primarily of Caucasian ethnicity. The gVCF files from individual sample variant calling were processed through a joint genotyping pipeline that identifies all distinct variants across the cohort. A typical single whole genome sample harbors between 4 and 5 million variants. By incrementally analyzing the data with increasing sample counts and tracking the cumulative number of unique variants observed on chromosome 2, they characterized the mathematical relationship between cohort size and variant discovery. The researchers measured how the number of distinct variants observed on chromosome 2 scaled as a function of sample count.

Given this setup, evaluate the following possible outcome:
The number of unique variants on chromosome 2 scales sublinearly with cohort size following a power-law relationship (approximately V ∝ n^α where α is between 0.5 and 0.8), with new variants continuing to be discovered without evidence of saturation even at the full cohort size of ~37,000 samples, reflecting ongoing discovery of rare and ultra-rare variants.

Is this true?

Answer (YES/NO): YES